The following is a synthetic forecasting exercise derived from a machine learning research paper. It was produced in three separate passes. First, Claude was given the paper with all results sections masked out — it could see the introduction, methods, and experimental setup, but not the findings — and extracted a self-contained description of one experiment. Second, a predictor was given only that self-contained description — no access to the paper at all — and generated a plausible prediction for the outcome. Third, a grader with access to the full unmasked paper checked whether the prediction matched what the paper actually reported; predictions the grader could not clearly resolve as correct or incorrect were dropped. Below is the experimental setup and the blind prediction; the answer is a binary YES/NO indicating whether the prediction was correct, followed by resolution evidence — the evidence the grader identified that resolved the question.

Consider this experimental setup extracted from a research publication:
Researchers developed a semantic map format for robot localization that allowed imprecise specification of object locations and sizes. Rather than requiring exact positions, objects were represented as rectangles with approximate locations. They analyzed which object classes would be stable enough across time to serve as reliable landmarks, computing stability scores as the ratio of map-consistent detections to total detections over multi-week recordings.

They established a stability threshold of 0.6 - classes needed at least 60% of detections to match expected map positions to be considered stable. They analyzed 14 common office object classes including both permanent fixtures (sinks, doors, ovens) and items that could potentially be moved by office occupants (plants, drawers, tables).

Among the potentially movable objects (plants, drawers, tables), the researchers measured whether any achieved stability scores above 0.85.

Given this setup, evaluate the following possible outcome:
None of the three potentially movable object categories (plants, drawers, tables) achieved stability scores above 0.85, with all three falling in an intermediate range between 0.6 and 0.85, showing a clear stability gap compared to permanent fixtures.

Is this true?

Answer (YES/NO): NO